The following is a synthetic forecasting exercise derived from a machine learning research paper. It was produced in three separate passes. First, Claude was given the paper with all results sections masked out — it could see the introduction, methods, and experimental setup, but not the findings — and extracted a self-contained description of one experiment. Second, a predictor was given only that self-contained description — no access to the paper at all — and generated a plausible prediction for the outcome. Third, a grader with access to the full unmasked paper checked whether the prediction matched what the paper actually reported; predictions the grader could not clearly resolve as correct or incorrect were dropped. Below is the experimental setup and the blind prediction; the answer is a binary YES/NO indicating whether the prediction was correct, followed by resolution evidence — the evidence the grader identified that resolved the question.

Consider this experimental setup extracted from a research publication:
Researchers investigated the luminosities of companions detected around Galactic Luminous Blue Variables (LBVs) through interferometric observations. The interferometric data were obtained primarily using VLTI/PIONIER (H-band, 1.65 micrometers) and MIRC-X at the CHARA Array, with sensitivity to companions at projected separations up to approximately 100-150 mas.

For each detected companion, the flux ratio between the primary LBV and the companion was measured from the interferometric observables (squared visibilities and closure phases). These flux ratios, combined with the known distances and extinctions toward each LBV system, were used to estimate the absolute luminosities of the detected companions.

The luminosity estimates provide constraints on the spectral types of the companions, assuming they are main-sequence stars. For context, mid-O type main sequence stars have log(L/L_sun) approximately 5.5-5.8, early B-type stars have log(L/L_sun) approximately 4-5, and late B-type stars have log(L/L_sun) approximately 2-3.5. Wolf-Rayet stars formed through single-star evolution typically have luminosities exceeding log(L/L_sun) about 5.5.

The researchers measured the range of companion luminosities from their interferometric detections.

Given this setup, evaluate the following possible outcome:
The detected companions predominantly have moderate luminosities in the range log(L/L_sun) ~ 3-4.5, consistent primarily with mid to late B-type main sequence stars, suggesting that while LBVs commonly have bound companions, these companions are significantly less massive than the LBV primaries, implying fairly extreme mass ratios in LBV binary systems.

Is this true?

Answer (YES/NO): NO